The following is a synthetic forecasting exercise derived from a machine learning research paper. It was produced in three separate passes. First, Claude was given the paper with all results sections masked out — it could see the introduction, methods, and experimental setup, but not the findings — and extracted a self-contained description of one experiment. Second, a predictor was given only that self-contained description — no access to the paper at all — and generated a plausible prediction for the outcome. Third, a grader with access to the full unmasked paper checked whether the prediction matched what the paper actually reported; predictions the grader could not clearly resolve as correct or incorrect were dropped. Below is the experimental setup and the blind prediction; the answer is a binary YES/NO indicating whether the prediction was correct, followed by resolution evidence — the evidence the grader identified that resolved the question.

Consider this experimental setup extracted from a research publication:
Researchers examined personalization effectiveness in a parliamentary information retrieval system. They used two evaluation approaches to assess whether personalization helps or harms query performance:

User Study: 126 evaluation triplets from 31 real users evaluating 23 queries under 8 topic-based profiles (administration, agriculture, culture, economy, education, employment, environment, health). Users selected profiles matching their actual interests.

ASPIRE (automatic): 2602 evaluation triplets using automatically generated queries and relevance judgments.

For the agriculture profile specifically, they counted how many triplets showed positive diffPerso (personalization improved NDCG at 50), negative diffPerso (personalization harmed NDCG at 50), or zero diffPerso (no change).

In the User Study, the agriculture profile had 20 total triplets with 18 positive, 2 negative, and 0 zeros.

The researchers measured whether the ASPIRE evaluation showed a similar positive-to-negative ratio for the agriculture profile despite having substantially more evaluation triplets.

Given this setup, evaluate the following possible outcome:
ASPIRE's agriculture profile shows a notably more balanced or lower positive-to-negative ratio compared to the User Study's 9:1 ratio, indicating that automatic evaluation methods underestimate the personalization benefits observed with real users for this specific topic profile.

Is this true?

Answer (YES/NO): NO